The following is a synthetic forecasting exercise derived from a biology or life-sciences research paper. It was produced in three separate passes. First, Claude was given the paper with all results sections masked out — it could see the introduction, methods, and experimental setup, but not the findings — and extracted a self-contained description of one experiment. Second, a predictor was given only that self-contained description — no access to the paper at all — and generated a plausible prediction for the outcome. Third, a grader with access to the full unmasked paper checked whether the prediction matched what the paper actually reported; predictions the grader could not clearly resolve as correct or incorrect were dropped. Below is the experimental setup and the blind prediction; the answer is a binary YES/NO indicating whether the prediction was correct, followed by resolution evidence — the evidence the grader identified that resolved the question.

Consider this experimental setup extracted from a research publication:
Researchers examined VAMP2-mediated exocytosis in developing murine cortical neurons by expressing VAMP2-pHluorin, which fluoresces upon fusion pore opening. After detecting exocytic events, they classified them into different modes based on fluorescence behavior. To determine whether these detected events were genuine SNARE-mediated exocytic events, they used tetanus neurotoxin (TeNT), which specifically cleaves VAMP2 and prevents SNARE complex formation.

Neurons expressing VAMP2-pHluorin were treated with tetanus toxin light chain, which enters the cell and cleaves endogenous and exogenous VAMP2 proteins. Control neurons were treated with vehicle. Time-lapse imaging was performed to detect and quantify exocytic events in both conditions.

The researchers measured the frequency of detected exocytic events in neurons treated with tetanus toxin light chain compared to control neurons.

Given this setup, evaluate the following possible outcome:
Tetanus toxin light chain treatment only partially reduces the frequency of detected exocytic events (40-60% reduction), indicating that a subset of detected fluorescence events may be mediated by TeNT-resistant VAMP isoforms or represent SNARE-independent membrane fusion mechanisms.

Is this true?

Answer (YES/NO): NO